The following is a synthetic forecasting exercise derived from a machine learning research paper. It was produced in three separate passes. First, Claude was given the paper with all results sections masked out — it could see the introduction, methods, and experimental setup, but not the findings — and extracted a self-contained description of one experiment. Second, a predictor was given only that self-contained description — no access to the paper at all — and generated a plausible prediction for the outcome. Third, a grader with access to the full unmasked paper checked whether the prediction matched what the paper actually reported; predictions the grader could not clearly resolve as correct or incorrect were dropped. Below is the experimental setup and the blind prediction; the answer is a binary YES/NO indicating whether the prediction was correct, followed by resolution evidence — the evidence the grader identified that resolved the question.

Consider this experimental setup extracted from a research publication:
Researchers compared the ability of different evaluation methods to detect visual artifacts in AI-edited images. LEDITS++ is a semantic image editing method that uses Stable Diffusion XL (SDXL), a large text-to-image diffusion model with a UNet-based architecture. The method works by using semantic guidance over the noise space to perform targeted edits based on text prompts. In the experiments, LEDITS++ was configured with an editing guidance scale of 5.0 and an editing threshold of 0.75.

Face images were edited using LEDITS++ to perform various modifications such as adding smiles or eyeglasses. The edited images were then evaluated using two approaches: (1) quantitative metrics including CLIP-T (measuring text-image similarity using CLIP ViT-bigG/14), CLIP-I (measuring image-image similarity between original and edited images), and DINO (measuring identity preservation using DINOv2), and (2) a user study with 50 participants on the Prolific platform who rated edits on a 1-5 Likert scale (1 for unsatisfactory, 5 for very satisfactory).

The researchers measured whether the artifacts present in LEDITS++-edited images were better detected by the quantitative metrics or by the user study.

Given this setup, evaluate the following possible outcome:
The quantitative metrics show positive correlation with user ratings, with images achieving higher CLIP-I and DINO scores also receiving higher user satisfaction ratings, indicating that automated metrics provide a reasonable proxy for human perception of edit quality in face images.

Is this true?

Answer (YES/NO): NO